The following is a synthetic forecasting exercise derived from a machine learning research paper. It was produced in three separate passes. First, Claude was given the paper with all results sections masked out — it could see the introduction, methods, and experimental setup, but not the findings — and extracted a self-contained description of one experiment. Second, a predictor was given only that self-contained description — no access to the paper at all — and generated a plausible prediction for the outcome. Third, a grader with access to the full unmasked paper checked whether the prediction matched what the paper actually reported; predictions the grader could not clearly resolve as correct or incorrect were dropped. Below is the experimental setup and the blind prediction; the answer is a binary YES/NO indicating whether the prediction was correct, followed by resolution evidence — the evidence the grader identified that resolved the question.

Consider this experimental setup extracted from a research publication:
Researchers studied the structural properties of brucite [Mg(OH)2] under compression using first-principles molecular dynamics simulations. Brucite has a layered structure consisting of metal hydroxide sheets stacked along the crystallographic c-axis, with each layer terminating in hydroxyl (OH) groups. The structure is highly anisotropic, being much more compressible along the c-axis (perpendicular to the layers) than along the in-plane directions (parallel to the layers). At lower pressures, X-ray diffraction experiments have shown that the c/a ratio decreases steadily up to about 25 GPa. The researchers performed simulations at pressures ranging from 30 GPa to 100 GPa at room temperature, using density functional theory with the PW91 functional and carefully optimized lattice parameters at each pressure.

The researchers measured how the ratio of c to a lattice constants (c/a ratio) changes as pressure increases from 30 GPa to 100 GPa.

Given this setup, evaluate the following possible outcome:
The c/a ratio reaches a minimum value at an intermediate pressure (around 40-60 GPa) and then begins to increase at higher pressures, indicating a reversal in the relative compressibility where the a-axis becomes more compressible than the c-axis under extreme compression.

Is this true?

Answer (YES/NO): NO